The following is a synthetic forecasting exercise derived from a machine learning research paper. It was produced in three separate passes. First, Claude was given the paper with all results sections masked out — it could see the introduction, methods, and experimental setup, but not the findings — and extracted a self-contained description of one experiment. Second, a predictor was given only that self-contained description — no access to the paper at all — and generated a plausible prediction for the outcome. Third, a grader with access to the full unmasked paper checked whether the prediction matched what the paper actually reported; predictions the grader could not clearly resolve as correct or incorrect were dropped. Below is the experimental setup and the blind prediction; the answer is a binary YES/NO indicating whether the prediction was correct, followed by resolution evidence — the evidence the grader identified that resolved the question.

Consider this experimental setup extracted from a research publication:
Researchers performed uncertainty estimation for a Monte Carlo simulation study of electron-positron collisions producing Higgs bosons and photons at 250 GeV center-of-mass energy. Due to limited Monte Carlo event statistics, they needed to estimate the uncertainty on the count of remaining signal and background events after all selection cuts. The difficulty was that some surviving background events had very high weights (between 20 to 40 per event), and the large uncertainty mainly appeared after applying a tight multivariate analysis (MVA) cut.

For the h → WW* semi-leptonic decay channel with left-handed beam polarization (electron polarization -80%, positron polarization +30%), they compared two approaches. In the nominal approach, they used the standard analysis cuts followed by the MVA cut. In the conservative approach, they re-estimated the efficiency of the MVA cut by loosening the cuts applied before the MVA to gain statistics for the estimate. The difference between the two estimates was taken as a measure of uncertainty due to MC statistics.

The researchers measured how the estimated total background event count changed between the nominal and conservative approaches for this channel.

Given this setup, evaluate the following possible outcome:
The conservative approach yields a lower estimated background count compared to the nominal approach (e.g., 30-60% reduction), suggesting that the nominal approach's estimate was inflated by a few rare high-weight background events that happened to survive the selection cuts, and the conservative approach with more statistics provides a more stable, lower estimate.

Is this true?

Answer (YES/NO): NO